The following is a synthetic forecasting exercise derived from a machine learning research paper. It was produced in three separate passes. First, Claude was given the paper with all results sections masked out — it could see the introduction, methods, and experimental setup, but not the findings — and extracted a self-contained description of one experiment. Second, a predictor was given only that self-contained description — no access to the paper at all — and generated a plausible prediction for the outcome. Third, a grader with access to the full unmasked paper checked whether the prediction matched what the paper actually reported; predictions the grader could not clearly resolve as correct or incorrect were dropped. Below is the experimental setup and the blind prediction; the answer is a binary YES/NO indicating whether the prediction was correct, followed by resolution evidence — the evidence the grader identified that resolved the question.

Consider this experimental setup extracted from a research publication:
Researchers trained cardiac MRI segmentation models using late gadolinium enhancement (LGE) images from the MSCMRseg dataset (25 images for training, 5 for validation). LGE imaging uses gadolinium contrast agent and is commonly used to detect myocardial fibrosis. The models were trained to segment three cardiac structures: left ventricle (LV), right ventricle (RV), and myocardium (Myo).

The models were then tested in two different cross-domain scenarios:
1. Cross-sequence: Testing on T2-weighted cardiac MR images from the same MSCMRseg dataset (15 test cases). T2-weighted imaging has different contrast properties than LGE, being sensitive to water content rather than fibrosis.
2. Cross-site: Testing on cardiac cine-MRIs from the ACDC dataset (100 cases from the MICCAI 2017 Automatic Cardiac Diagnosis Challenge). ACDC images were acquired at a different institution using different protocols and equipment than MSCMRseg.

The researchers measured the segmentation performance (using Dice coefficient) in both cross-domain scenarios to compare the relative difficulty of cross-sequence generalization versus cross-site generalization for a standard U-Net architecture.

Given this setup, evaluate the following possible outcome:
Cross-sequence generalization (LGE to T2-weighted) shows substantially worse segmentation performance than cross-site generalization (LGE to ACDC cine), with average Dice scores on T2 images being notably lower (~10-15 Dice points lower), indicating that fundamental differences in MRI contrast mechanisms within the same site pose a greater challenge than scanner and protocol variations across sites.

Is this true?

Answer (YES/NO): NO